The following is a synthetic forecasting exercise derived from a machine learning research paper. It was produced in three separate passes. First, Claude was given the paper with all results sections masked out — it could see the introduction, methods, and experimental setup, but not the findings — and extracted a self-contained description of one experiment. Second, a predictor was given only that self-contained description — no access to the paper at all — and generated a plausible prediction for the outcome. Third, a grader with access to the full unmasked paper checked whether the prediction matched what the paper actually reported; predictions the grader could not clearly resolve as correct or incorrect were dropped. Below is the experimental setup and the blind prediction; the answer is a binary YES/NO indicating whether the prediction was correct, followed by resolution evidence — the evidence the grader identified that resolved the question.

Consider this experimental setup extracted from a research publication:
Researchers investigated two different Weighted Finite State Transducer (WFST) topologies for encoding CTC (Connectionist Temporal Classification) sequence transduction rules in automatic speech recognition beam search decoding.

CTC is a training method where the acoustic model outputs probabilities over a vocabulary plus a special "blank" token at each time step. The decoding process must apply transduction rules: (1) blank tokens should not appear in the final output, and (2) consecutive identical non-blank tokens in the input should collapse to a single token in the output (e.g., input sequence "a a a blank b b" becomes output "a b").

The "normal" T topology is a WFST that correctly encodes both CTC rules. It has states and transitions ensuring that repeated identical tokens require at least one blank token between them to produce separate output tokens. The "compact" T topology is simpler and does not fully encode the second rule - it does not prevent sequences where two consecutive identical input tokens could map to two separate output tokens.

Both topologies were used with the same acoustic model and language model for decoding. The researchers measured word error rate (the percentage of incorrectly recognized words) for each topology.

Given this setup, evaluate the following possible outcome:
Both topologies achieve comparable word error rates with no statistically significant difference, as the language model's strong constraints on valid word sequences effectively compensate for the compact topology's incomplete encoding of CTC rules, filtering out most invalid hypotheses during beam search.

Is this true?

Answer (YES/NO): NO